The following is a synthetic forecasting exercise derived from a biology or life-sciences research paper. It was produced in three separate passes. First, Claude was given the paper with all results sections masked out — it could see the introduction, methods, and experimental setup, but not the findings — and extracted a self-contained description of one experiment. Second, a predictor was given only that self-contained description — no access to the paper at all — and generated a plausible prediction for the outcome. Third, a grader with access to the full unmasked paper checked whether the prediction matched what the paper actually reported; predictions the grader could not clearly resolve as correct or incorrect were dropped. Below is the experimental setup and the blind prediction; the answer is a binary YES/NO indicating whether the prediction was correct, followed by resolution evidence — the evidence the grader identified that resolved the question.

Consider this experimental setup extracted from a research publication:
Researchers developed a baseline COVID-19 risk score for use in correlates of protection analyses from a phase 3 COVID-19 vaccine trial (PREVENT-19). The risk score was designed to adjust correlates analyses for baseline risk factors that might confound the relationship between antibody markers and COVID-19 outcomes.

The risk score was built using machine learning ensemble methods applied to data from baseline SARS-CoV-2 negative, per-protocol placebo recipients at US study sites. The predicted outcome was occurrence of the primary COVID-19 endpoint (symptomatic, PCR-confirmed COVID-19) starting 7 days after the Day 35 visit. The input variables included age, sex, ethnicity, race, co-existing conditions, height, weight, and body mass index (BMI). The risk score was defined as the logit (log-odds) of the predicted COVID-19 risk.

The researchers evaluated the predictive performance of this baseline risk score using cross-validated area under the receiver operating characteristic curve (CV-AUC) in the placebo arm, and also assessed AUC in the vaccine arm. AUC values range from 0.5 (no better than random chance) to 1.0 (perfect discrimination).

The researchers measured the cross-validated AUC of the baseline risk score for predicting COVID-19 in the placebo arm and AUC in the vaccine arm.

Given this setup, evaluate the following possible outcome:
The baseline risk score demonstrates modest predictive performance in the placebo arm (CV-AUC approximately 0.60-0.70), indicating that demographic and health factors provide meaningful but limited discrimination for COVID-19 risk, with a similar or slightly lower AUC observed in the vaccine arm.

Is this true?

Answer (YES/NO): NO